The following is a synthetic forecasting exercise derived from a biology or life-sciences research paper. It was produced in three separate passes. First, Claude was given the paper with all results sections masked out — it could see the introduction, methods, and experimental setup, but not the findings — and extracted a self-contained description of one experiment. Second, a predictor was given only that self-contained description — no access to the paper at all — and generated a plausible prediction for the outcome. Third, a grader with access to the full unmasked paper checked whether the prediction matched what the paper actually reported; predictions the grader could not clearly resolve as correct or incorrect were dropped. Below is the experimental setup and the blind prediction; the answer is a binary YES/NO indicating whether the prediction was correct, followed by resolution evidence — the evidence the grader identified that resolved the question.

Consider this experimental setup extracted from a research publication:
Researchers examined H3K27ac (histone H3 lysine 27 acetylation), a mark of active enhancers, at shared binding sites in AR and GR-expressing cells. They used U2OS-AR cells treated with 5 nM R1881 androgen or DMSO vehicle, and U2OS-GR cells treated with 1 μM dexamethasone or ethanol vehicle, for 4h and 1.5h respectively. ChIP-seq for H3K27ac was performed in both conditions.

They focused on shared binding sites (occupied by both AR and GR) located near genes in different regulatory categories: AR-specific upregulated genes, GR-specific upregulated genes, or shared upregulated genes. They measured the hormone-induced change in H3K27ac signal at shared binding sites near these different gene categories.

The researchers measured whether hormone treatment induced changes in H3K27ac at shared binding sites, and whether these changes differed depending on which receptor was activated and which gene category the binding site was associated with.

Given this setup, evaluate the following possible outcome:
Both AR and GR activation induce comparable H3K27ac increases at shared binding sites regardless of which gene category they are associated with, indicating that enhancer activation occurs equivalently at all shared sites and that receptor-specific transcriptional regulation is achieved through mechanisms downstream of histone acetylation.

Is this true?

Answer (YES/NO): NO